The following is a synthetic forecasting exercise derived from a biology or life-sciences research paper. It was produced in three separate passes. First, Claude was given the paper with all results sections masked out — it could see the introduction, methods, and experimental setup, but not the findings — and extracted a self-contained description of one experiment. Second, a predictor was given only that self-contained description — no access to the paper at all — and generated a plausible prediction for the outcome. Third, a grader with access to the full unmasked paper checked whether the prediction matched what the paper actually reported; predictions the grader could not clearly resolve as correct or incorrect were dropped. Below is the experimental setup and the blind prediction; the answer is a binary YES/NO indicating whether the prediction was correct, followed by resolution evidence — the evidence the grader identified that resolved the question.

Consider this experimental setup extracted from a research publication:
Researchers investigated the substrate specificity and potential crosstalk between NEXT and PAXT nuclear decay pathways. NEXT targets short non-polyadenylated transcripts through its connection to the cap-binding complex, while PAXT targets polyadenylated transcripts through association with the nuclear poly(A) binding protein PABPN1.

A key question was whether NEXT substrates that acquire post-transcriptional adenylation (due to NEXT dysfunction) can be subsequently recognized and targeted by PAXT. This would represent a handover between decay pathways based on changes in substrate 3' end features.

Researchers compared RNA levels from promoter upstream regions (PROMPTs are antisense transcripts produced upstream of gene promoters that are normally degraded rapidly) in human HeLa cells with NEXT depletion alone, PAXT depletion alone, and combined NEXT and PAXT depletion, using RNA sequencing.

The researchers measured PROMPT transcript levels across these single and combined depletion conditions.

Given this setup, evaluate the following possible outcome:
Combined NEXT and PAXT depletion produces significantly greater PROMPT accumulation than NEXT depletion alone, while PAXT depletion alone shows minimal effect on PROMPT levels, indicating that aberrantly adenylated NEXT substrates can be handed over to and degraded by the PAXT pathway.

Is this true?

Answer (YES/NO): YES